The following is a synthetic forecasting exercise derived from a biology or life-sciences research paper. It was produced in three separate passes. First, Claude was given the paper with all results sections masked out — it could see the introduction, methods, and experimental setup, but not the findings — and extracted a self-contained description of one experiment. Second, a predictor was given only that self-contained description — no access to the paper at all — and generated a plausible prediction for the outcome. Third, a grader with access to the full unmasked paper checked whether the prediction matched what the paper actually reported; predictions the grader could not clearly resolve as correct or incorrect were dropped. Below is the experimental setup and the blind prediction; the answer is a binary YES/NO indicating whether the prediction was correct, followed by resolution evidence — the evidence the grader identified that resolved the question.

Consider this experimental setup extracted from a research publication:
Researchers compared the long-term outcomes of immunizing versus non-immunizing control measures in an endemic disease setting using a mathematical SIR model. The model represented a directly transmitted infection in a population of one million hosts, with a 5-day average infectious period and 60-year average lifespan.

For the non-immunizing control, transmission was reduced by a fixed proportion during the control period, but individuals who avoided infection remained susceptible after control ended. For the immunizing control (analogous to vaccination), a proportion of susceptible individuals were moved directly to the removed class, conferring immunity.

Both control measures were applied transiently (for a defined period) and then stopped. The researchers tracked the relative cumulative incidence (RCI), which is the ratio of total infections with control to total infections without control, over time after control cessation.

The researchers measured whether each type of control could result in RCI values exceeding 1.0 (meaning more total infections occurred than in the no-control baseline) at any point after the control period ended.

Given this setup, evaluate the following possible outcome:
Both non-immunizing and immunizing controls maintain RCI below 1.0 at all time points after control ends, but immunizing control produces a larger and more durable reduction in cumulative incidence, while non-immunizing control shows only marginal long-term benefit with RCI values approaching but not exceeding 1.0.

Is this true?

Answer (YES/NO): NO